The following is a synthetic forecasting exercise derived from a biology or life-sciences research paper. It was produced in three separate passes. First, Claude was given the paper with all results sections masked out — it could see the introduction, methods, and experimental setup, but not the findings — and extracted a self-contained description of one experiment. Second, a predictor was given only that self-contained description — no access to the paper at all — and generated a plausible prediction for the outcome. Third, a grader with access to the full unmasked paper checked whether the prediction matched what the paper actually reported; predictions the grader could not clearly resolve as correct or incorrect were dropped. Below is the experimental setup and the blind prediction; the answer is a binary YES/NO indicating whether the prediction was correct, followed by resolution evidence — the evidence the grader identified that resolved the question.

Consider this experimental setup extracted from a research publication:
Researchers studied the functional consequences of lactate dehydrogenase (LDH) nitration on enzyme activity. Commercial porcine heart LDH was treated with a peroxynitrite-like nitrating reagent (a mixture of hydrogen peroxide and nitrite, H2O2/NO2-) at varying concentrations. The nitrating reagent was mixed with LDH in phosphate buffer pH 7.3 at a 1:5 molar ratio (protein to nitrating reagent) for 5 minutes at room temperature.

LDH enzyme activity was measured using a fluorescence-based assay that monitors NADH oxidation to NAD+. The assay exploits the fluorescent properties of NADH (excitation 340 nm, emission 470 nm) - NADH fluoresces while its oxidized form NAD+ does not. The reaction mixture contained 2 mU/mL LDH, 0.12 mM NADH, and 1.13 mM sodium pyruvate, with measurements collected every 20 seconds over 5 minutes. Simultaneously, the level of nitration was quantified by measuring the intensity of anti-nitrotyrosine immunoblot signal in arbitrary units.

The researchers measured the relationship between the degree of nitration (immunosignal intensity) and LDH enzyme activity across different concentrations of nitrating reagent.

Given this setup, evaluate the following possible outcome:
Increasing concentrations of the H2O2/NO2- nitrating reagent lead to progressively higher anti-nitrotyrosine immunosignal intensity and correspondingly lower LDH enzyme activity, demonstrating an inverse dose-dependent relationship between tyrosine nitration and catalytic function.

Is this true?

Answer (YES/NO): NO